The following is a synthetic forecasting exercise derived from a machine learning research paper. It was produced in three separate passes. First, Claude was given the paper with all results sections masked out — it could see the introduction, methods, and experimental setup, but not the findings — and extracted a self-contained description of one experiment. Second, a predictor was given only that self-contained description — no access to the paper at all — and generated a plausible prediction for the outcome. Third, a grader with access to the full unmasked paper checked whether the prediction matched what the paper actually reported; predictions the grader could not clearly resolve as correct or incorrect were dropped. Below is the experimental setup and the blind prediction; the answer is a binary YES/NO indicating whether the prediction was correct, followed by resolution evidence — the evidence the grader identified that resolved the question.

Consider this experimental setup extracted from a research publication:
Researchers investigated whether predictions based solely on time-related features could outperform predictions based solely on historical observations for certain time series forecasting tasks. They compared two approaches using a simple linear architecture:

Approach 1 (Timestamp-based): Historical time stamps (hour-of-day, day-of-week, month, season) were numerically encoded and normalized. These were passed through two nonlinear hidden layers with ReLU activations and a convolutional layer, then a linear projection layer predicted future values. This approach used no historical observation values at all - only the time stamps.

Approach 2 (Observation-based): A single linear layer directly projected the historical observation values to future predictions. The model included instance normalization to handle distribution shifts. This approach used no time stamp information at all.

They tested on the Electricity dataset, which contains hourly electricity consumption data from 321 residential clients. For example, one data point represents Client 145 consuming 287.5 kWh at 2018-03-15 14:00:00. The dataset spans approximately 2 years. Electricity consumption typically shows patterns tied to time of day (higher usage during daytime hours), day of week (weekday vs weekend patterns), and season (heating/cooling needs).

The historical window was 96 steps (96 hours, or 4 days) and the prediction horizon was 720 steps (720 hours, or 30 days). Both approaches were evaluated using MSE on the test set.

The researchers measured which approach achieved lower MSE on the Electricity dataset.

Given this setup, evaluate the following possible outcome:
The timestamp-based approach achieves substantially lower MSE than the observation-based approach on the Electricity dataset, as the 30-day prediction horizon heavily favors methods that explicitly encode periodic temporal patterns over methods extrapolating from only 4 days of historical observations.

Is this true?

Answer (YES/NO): YES